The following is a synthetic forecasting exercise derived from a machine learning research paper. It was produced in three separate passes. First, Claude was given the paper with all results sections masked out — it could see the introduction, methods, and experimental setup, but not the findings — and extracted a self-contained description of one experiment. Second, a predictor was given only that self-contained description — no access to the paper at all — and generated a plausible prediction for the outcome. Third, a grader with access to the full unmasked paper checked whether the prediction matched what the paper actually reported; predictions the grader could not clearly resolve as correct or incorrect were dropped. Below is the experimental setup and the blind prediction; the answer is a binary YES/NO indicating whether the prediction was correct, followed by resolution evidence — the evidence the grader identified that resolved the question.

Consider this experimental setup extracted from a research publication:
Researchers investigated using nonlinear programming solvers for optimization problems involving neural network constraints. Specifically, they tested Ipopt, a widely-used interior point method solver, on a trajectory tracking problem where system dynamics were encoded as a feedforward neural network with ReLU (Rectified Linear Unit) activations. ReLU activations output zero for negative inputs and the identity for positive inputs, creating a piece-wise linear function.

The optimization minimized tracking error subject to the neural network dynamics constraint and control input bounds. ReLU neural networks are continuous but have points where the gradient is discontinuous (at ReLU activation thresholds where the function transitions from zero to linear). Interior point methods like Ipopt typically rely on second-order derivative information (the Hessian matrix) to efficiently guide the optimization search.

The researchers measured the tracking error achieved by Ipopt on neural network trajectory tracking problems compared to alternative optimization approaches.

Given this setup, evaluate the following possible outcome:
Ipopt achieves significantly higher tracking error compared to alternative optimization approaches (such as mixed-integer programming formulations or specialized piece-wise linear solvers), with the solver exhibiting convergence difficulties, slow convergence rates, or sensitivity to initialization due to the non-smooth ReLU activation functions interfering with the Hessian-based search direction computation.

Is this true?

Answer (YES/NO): YES